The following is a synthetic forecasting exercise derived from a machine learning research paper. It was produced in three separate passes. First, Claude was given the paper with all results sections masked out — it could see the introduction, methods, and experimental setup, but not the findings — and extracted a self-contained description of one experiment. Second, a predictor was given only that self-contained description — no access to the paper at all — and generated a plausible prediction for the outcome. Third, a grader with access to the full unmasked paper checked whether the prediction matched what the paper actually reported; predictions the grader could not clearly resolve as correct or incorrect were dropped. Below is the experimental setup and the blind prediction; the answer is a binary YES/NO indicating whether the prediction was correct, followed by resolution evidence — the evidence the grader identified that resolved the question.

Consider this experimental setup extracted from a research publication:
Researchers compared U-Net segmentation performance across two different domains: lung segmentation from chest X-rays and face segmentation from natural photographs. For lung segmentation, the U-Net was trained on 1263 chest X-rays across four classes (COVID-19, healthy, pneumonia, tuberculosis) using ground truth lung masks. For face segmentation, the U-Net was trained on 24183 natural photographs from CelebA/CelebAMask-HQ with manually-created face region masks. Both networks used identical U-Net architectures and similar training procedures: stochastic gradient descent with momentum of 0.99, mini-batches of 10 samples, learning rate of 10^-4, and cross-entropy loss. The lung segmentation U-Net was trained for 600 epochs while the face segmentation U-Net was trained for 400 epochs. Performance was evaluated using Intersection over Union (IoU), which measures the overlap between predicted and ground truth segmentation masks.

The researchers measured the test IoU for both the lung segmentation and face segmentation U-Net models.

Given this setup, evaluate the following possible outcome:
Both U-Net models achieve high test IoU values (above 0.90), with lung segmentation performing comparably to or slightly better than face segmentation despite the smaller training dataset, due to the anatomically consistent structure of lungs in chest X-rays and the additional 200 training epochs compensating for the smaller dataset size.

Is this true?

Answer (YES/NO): NO